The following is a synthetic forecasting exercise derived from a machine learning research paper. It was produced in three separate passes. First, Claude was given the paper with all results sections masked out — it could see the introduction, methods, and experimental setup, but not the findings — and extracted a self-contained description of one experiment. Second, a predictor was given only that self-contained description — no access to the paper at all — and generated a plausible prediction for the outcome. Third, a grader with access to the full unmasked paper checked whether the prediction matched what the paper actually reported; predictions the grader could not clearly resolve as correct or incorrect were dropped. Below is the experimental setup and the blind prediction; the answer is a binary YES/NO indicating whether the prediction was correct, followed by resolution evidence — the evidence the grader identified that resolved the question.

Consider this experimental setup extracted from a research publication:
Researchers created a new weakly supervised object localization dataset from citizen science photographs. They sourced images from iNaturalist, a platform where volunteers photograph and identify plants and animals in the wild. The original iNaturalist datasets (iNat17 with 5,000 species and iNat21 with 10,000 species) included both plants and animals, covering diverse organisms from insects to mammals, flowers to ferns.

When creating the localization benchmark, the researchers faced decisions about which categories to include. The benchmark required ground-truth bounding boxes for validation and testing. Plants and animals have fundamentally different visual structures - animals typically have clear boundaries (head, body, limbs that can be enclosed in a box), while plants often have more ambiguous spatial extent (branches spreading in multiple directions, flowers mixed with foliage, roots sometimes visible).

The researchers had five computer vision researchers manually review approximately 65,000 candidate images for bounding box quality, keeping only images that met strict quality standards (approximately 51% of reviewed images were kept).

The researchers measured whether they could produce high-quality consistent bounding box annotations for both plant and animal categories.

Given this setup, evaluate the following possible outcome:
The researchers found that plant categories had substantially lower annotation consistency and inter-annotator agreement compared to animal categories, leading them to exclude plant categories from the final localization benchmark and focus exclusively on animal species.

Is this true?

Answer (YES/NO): NO